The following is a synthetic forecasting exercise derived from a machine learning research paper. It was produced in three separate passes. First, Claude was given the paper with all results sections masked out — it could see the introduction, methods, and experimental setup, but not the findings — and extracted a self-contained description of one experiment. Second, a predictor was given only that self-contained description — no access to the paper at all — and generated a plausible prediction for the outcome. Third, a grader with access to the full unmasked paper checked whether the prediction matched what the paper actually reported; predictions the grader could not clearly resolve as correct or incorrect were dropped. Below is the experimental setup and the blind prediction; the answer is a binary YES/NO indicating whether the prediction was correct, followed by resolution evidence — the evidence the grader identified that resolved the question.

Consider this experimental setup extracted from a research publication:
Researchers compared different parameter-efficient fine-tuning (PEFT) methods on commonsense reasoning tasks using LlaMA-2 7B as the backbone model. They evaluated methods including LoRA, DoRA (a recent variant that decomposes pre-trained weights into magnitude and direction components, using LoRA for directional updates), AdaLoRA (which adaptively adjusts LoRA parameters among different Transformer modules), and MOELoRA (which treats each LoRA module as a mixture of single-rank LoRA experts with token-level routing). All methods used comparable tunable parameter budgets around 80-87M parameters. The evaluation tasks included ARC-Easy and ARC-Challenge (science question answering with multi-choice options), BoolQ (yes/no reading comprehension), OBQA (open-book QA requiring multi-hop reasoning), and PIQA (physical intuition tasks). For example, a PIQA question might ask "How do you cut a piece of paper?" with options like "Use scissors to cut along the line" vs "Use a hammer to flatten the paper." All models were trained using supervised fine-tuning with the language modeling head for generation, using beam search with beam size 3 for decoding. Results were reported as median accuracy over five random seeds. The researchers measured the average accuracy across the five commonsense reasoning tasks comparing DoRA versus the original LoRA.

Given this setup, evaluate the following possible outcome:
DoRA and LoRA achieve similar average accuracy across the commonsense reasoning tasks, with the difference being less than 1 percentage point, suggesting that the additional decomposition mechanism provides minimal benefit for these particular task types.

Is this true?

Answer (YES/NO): NO